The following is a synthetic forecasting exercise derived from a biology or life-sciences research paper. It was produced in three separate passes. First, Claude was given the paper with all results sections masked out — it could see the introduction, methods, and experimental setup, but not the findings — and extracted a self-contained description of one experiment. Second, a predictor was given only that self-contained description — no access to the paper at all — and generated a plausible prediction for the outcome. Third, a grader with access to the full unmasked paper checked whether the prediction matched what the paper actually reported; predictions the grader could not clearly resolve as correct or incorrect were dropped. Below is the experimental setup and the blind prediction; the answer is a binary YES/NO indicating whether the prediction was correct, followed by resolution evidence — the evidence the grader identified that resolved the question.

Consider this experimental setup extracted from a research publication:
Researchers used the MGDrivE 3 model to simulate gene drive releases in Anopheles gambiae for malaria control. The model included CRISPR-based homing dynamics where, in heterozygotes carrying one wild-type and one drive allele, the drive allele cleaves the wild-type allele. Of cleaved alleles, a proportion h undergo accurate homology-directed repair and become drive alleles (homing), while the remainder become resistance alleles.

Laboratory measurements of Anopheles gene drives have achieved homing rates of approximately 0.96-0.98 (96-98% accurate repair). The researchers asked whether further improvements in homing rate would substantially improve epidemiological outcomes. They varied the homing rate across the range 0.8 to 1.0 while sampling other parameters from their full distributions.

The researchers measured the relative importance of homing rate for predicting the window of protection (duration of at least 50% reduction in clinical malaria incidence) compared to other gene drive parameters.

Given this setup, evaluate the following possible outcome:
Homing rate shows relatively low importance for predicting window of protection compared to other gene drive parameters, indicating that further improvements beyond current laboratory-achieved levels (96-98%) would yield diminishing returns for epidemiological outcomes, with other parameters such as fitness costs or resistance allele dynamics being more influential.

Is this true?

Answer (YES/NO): YES